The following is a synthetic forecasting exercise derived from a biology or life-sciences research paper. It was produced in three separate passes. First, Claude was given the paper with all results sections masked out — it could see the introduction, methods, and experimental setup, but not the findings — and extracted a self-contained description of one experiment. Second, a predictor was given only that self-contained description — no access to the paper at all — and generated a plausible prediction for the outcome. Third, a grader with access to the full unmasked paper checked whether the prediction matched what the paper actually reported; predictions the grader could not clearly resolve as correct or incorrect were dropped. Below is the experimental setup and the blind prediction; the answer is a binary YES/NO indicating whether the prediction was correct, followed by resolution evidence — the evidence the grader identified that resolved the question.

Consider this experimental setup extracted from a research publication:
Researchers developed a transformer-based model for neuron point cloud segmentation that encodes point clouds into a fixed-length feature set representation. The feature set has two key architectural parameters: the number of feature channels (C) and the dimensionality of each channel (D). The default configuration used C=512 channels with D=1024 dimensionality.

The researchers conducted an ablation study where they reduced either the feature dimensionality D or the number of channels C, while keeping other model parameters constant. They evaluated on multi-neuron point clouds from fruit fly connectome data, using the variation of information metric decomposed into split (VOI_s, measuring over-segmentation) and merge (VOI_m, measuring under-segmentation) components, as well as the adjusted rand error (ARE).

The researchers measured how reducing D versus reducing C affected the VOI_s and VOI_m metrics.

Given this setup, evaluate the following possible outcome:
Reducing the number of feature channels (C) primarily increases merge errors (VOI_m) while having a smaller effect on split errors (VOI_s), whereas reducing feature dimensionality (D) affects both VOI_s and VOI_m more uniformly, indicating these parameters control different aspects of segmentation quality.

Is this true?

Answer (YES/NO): NO